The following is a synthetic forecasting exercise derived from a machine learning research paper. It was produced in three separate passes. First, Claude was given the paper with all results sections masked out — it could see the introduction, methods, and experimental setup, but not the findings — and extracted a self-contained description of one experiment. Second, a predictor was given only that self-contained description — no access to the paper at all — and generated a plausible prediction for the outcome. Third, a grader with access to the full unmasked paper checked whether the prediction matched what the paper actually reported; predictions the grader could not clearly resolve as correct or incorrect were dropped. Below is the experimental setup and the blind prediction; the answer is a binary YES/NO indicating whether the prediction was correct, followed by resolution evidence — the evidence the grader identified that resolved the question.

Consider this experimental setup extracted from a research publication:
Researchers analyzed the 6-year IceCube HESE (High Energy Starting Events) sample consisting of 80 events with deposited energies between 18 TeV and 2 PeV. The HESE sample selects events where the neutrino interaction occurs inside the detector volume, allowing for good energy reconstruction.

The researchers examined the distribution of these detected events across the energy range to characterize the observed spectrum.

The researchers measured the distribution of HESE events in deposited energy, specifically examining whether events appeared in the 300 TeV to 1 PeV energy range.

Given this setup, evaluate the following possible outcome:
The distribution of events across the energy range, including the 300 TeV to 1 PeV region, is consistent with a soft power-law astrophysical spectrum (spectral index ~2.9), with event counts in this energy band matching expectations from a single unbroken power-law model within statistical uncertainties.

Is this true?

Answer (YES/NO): NO